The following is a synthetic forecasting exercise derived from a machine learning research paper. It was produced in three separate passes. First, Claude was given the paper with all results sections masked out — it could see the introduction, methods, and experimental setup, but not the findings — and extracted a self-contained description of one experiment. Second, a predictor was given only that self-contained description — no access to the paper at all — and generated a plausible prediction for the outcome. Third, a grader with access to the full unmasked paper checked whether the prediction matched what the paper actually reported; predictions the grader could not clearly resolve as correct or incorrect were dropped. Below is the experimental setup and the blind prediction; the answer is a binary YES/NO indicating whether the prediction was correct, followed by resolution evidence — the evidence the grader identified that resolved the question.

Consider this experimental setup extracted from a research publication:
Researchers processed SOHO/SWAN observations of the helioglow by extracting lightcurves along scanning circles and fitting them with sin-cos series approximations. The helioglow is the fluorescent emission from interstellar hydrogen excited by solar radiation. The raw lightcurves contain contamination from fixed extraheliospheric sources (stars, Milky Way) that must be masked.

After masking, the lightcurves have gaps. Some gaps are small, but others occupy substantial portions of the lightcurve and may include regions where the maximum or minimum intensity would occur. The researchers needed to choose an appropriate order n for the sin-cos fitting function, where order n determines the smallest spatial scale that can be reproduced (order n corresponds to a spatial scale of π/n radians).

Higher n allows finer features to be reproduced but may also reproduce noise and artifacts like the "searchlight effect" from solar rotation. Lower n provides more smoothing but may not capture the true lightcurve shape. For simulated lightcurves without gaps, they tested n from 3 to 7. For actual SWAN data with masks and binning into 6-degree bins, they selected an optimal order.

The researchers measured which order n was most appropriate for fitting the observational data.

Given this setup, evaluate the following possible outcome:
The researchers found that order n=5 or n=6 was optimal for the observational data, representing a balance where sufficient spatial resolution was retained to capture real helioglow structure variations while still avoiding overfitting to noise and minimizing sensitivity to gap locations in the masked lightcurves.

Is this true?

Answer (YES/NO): NO